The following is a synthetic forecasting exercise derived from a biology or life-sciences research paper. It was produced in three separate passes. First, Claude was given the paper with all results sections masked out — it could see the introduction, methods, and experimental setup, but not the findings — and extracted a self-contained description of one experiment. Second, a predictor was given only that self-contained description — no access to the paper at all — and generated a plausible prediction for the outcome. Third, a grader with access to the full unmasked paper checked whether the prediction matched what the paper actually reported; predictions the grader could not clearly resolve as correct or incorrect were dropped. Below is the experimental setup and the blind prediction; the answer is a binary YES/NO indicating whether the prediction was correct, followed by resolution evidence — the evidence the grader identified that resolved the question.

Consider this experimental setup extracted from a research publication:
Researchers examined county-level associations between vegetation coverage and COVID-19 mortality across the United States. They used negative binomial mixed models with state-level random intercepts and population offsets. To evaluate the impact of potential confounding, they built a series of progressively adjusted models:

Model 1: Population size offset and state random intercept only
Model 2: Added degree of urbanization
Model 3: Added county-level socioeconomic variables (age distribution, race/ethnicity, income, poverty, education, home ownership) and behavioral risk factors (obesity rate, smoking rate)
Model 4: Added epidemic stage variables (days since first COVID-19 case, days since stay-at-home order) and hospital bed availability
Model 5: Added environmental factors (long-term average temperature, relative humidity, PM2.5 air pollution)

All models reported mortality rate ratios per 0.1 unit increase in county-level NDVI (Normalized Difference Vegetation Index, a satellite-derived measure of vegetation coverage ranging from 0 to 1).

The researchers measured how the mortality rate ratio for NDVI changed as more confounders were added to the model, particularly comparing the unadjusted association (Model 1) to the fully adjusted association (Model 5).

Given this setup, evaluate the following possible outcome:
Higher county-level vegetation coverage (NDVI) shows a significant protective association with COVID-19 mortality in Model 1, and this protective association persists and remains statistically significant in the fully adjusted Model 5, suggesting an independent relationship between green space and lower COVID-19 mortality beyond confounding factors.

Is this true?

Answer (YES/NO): NO